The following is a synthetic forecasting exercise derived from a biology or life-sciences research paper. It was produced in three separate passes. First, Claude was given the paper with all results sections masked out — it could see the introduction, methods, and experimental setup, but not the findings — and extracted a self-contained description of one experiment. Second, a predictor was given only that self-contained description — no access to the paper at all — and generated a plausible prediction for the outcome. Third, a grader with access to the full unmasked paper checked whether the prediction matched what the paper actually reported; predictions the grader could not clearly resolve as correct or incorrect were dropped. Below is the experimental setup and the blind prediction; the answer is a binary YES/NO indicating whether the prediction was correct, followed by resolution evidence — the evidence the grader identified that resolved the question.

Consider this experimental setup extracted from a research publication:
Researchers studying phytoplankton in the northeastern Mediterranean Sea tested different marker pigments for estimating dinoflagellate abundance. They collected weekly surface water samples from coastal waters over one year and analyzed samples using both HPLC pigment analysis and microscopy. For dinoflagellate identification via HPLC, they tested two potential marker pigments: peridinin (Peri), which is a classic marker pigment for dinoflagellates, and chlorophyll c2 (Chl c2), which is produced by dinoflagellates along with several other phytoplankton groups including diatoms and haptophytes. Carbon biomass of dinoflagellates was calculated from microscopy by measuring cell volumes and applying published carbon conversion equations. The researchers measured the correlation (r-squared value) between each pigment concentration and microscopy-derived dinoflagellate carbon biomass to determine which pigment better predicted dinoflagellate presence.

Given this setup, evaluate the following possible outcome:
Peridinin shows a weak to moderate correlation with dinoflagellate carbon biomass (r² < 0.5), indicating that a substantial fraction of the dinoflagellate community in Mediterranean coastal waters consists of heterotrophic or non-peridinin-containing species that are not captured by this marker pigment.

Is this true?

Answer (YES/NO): NO